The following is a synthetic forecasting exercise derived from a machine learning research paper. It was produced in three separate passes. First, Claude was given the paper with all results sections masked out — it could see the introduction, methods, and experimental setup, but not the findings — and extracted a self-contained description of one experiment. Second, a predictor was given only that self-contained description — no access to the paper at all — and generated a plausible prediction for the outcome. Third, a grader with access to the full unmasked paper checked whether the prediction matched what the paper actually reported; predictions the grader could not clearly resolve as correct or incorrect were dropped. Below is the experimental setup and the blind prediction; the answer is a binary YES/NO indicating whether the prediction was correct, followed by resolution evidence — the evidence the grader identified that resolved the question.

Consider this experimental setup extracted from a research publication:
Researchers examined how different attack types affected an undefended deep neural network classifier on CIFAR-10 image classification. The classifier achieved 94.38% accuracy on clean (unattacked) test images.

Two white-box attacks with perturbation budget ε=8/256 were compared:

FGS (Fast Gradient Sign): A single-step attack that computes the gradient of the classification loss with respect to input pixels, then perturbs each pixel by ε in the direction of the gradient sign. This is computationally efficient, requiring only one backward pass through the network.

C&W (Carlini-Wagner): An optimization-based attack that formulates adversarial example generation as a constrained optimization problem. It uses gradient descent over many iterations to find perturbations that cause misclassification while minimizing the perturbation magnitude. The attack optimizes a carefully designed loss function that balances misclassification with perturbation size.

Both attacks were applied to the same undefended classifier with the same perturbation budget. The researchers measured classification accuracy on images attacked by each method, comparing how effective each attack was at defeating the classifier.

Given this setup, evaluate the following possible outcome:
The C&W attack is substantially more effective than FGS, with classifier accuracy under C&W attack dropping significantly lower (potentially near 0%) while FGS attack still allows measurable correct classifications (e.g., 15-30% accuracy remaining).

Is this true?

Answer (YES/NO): YES